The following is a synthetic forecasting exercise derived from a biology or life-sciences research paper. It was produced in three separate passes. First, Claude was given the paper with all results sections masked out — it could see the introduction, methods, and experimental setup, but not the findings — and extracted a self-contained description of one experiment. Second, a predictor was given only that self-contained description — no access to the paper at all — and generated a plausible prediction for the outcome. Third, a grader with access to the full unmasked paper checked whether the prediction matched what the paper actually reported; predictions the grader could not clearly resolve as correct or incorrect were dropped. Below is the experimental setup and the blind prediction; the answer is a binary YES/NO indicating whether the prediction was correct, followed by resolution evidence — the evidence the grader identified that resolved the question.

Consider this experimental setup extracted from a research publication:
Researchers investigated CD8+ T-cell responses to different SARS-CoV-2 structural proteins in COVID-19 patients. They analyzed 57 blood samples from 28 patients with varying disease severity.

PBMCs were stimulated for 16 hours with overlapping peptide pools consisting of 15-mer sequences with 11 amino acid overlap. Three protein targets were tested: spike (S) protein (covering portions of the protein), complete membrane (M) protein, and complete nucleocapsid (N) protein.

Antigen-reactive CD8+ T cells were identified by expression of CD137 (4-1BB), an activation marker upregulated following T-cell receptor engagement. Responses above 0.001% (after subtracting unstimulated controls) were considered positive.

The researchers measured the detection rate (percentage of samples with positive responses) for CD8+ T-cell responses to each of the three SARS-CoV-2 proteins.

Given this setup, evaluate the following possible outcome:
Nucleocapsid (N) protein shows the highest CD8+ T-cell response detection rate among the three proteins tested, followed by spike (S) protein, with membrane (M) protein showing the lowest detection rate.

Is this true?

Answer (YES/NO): NO